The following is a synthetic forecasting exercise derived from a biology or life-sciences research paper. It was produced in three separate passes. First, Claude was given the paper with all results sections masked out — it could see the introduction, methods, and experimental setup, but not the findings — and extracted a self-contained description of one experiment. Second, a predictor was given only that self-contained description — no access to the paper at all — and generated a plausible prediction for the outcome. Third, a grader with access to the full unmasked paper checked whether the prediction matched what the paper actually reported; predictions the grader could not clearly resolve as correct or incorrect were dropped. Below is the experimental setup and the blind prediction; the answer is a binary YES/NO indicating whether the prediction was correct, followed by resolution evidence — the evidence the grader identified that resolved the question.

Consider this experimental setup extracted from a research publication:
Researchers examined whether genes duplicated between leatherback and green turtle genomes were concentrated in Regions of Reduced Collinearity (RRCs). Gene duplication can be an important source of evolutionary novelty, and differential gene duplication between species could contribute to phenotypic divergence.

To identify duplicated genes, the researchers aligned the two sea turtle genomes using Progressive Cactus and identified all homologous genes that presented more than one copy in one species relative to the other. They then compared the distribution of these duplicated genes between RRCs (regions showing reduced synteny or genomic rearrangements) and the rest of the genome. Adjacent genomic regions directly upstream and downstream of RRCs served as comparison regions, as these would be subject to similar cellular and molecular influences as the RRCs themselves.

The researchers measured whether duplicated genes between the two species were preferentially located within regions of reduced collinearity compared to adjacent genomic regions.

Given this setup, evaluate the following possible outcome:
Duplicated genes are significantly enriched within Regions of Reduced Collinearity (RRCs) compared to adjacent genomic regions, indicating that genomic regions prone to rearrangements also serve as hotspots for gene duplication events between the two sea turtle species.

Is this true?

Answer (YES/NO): YES